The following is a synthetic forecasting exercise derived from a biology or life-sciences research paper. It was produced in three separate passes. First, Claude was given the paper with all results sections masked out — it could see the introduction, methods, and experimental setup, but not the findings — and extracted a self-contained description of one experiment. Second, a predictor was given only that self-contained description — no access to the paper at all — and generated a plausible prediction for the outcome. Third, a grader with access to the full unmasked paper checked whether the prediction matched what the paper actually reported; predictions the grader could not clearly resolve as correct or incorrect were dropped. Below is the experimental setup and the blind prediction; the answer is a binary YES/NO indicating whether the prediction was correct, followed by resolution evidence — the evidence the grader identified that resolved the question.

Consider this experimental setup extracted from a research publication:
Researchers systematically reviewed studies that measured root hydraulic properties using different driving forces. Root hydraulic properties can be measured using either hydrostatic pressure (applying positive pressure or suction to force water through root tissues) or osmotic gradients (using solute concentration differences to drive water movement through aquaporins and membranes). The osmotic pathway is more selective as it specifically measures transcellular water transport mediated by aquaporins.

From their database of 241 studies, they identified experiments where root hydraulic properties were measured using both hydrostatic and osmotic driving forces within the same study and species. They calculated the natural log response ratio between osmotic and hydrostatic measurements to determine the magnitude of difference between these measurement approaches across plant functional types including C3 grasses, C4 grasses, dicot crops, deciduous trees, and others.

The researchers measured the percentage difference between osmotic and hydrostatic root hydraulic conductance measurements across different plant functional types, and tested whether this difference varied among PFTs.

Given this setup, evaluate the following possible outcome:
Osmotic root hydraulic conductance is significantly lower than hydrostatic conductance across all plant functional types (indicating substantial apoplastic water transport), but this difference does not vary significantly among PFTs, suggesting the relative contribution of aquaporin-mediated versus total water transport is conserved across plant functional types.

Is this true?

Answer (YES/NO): NO